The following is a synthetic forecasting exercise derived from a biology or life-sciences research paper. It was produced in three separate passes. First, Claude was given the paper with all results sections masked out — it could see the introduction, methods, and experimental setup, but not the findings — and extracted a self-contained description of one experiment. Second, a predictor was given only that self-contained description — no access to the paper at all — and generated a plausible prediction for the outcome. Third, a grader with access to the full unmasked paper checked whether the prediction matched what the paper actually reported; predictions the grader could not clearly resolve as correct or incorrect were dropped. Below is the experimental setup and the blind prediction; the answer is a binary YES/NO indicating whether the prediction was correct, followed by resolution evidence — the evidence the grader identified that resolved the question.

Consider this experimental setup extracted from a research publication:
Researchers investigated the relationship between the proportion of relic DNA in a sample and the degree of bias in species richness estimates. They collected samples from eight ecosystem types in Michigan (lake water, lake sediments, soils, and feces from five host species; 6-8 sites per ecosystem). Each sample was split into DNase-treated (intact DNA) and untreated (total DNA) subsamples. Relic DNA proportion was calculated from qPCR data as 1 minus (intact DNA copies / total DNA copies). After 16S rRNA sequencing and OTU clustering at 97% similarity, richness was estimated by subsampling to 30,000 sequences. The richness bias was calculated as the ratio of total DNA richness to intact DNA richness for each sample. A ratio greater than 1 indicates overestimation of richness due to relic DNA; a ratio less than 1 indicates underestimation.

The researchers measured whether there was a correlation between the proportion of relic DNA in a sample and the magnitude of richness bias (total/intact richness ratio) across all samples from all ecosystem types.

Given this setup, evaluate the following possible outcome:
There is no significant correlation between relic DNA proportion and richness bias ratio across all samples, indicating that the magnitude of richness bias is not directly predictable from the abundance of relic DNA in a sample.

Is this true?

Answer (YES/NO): YES